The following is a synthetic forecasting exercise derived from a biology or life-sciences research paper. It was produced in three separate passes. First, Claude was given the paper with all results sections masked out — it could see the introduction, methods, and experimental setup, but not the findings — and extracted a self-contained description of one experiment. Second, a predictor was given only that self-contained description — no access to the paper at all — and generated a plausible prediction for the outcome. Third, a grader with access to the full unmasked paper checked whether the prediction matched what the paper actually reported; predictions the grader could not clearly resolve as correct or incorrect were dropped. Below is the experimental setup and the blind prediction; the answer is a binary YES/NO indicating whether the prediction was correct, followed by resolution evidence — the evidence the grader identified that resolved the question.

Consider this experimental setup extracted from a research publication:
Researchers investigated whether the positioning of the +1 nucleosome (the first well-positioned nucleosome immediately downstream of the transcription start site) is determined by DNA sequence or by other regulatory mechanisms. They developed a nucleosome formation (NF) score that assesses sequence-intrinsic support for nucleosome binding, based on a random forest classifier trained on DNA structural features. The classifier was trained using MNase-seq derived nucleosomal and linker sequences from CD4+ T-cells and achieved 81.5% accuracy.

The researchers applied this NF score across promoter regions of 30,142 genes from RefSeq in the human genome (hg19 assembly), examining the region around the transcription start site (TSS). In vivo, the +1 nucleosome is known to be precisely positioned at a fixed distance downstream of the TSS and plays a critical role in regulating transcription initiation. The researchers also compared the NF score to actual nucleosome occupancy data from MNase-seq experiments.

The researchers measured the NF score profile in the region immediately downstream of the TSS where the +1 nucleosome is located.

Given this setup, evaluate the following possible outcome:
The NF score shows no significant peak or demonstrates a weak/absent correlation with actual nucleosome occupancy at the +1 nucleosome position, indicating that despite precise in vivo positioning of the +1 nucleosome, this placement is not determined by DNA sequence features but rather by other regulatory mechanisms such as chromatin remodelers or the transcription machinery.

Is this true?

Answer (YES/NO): YES